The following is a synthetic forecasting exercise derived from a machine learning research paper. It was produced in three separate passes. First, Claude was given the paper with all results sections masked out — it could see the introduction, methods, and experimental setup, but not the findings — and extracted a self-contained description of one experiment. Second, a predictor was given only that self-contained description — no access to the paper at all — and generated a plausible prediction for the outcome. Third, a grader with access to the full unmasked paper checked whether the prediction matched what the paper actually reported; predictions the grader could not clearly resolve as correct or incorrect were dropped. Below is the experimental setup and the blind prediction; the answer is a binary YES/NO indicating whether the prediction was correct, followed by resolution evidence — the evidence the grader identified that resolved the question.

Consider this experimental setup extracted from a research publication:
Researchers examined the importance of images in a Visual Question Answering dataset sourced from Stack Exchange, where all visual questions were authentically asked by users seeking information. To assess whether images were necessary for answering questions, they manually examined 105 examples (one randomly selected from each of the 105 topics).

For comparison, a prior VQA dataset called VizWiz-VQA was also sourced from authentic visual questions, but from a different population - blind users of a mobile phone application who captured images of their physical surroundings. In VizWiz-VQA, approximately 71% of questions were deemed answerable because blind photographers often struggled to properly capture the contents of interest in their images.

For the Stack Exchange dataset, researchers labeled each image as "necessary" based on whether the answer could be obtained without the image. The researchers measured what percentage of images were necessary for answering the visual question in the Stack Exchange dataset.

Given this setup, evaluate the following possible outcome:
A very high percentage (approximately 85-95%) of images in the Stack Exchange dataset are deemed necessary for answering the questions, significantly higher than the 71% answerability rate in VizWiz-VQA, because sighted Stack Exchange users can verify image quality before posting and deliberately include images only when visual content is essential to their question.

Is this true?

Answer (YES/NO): NO